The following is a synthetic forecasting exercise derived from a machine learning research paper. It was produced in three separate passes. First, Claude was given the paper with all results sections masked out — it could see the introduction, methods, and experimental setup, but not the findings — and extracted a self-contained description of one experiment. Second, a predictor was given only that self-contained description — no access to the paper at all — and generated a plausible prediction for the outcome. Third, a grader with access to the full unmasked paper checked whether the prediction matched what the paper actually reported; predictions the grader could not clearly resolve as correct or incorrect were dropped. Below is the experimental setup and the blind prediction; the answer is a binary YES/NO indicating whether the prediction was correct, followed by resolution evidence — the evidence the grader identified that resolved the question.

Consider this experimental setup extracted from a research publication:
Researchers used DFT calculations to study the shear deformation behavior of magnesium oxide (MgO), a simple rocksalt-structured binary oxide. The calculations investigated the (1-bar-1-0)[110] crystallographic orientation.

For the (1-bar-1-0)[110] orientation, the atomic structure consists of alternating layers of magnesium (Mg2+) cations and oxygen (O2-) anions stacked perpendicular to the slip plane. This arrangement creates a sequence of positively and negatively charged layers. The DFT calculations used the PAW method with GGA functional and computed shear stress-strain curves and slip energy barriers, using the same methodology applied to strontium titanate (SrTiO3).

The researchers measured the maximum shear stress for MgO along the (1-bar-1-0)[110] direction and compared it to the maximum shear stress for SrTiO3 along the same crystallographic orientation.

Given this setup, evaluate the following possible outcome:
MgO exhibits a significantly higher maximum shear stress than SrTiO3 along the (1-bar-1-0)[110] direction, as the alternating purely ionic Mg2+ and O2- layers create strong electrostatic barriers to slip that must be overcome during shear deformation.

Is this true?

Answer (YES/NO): NO